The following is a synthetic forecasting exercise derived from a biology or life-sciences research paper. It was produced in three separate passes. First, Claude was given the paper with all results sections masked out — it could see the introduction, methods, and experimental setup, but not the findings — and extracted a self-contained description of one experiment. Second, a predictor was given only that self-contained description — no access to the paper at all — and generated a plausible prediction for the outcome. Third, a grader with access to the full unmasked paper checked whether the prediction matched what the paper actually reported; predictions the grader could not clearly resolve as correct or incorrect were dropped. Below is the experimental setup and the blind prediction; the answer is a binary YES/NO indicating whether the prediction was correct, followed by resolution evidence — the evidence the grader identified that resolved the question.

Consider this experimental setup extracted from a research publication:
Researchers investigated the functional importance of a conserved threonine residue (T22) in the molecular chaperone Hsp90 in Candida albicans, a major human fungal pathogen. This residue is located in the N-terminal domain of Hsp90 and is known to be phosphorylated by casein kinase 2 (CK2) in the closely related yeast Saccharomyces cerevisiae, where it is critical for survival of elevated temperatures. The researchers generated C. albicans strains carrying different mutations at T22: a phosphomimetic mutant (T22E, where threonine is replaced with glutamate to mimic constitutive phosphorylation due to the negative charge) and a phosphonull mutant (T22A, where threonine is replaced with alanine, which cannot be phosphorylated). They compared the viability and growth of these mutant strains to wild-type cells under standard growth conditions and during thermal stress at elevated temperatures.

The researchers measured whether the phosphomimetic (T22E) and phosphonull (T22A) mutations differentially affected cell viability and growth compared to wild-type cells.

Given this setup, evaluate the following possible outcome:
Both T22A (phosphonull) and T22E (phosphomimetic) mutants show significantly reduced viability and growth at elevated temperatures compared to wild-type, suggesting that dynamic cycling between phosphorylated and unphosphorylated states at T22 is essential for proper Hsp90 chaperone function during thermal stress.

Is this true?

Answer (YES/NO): YES